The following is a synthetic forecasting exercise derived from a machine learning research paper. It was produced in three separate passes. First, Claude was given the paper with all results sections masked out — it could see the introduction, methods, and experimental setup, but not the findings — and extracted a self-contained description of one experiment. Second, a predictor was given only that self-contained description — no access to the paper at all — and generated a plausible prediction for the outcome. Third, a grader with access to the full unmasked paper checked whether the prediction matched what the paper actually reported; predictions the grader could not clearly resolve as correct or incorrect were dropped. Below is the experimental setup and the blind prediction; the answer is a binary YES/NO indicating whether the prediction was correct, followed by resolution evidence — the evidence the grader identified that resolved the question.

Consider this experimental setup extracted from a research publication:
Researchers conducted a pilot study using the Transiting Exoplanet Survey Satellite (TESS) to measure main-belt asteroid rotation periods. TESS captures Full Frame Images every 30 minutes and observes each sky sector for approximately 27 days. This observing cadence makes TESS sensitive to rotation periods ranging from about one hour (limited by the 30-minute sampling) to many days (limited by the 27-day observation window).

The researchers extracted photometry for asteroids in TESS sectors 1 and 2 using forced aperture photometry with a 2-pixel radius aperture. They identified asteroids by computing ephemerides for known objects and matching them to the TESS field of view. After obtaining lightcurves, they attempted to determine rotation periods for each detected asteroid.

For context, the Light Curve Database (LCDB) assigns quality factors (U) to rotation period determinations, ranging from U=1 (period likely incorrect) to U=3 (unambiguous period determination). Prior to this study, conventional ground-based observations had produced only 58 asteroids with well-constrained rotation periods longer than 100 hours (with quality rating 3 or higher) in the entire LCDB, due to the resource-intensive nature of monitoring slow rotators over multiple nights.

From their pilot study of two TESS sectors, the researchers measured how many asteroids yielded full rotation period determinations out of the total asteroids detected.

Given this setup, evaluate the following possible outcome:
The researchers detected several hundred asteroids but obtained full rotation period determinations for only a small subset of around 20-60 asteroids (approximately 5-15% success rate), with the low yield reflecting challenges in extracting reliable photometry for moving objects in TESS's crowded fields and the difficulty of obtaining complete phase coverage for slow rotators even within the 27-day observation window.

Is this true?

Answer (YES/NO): NO